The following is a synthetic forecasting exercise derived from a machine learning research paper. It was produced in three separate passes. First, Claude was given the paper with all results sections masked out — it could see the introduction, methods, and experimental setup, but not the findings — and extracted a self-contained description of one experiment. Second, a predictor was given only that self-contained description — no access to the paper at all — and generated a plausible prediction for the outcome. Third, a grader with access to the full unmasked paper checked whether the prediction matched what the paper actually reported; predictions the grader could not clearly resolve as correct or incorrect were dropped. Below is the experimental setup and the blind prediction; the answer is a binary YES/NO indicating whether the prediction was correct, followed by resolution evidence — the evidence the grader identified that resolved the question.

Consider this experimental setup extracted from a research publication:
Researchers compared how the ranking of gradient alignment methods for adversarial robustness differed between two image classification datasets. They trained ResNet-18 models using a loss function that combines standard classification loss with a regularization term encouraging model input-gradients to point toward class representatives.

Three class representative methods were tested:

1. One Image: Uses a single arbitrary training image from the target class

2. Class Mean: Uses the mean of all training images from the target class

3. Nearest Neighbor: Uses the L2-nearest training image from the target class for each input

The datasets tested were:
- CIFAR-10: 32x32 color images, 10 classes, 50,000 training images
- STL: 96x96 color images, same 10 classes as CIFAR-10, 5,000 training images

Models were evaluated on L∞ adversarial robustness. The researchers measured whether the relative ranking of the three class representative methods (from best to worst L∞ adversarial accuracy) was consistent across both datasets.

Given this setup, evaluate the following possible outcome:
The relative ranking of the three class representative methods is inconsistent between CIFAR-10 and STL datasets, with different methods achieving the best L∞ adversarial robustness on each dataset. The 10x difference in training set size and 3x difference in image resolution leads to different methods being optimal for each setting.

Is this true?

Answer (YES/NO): YES